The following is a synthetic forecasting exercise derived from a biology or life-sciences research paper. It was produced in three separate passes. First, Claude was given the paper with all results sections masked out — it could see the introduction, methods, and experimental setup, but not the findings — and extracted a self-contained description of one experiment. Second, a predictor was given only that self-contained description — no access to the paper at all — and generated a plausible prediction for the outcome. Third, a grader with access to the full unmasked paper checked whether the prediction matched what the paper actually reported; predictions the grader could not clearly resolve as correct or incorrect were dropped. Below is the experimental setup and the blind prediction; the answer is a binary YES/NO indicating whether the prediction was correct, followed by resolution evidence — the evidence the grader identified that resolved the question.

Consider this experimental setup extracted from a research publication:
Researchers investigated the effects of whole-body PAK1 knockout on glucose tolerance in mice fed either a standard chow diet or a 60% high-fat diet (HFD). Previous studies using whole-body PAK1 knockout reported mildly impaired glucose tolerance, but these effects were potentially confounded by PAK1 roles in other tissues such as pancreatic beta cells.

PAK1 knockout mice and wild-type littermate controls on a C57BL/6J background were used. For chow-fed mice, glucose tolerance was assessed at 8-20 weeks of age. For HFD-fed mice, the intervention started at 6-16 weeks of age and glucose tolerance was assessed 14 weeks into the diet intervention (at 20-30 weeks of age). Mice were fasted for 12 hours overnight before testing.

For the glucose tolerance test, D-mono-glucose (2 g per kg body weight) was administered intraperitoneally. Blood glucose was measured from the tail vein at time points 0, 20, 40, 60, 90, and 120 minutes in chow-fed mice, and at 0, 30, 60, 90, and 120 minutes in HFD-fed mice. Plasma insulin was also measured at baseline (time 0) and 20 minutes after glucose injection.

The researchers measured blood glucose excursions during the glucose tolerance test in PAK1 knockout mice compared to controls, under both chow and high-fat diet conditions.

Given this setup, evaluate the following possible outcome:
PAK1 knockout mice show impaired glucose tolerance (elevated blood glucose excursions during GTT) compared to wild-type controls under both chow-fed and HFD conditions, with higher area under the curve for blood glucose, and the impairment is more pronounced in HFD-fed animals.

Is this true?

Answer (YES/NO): NO